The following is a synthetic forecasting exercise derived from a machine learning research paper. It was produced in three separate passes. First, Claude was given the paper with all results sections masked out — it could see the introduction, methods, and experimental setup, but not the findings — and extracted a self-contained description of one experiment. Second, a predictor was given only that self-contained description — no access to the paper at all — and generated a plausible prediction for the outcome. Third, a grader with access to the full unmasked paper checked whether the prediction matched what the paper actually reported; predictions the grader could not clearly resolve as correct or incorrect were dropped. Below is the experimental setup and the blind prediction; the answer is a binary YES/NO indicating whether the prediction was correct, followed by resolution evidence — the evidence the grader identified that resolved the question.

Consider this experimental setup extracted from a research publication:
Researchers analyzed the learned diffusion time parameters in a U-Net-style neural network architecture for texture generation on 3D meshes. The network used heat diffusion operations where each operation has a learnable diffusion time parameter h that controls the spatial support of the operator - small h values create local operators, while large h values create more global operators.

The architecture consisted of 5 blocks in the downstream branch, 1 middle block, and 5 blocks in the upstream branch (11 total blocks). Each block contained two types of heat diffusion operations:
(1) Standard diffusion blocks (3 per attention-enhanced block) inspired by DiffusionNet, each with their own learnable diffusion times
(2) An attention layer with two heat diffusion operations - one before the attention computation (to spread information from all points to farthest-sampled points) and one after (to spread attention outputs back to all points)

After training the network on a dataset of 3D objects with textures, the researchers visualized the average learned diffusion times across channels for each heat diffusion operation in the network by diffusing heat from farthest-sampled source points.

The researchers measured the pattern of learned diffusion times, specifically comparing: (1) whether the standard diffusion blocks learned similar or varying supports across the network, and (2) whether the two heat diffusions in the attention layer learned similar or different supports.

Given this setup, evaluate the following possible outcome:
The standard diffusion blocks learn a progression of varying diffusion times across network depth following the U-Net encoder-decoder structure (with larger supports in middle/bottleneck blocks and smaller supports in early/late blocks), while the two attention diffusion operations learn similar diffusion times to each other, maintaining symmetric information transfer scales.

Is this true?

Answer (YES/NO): NO